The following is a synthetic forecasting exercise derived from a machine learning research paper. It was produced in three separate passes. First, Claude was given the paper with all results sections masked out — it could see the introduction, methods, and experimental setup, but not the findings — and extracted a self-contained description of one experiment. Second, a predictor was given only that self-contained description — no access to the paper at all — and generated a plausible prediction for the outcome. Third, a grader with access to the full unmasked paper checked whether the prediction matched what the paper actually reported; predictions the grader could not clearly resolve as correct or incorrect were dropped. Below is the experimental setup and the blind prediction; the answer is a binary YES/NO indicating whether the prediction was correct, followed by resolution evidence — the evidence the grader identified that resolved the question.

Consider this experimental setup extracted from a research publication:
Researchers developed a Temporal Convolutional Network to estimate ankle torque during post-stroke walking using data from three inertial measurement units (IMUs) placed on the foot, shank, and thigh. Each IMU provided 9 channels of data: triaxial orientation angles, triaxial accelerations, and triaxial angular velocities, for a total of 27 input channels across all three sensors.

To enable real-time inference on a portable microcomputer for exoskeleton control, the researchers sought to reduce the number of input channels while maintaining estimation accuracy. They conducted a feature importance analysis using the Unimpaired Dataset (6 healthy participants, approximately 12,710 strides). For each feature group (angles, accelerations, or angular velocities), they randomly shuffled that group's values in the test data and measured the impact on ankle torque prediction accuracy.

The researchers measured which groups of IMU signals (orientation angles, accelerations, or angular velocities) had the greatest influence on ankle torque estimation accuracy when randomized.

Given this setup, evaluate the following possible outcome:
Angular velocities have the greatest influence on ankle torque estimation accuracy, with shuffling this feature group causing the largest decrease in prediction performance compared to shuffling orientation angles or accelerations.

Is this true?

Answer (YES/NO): NO